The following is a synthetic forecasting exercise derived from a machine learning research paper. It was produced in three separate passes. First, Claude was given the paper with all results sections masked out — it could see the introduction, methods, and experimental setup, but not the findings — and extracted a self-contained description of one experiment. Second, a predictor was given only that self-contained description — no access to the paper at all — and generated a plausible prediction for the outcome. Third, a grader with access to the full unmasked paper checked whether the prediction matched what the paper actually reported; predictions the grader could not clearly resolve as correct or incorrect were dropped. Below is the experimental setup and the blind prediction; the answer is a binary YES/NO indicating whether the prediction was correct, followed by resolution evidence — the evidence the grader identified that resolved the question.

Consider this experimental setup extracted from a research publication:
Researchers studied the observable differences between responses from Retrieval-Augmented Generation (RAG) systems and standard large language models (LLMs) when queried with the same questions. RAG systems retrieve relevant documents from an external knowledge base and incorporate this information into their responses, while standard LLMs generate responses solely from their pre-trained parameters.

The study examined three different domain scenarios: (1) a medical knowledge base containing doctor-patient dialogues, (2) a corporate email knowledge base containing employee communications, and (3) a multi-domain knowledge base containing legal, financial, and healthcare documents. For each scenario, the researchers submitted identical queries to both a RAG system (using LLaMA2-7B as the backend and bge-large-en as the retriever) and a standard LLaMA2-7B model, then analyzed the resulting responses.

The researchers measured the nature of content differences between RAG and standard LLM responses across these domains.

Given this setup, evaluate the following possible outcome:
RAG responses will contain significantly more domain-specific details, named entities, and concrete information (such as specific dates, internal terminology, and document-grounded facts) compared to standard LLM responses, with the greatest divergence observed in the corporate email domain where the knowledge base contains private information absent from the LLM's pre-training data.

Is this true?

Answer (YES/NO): NO